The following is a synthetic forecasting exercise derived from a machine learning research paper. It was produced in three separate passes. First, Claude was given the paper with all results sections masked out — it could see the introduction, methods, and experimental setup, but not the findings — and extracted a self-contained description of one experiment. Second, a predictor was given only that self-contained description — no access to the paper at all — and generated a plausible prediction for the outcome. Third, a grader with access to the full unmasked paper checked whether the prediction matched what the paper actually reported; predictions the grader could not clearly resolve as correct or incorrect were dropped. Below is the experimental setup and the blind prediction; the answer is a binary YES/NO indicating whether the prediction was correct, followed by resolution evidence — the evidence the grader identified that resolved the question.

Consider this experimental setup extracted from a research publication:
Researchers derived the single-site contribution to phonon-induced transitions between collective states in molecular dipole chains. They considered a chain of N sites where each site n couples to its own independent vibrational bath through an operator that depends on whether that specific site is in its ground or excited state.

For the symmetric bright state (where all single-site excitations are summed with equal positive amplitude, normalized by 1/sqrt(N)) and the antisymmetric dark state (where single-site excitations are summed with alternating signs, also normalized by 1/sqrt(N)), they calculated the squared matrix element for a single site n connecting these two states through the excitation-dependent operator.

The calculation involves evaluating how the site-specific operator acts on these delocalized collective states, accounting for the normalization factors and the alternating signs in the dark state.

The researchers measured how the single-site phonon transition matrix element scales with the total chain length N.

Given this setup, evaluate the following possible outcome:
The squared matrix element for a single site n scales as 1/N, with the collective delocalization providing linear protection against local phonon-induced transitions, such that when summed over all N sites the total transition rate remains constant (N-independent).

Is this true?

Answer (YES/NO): NO